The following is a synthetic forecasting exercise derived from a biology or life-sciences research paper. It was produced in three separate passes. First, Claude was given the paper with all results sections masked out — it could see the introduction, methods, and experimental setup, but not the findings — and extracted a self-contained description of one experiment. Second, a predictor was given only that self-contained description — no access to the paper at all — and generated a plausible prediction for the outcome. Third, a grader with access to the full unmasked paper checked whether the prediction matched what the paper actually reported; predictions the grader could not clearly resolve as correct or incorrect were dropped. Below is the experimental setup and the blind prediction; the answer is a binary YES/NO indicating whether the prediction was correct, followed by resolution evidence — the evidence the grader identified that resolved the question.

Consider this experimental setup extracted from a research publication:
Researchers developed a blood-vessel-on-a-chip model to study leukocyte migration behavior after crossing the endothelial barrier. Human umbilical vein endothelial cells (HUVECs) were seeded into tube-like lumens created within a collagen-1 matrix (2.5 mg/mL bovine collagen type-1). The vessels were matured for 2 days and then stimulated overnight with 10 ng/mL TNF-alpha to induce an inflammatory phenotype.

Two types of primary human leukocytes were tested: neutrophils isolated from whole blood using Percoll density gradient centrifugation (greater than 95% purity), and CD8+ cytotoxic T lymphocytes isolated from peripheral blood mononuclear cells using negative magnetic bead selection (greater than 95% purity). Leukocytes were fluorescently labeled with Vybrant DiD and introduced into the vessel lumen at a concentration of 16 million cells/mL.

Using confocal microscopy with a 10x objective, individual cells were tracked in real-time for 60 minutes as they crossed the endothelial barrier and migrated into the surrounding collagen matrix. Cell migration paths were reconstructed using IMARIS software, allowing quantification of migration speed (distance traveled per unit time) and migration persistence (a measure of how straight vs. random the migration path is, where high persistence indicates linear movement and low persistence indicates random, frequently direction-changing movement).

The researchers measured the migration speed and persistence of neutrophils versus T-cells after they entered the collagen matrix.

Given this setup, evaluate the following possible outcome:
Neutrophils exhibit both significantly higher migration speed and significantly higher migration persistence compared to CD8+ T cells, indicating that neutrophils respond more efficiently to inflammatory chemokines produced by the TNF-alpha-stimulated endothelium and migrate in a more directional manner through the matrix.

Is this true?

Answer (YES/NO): NO